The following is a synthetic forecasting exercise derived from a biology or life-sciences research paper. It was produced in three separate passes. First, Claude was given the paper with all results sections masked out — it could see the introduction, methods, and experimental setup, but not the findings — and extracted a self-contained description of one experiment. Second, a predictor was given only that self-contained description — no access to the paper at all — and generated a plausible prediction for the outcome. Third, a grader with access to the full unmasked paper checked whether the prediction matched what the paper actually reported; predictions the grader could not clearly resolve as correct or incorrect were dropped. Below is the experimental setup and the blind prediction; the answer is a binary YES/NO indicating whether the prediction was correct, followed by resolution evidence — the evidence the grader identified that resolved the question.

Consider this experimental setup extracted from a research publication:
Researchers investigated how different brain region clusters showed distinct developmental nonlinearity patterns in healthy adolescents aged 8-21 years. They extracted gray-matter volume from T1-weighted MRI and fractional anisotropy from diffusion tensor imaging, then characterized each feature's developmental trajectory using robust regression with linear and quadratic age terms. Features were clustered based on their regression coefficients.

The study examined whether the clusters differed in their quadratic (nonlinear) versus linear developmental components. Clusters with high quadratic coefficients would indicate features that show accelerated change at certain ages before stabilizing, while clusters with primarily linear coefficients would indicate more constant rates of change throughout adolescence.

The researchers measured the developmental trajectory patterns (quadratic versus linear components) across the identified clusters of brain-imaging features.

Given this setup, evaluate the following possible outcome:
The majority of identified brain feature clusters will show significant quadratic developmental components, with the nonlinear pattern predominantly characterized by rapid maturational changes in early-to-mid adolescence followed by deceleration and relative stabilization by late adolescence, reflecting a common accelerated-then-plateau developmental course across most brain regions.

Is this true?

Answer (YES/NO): NO